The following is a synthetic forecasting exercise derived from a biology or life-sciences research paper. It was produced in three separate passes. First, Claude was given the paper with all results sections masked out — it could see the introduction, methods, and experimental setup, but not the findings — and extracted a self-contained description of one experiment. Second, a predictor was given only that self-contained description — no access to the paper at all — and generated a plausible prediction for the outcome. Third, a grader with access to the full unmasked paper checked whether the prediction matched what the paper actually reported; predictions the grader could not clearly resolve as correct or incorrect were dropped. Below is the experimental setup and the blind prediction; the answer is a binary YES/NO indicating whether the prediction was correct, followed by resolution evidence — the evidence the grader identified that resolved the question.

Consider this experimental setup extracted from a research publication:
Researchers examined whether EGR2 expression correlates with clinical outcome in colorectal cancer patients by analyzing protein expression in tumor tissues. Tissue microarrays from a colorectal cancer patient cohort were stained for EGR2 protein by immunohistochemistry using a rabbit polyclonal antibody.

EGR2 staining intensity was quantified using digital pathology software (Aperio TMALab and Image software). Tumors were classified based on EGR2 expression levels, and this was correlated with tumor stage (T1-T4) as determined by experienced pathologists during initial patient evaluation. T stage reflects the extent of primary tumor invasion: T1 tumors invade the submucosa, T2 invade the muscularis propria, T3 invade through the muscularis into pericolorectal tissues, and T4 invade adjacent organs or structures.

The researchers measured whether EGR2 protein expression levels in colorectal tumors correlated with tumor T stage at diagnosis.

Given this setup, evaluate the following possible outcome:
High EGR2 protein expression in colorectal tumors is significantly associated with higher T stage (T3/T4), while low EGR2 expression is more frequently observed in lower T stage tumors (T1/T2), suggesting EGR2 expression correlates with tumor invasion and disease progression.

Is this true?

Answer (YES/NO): YES